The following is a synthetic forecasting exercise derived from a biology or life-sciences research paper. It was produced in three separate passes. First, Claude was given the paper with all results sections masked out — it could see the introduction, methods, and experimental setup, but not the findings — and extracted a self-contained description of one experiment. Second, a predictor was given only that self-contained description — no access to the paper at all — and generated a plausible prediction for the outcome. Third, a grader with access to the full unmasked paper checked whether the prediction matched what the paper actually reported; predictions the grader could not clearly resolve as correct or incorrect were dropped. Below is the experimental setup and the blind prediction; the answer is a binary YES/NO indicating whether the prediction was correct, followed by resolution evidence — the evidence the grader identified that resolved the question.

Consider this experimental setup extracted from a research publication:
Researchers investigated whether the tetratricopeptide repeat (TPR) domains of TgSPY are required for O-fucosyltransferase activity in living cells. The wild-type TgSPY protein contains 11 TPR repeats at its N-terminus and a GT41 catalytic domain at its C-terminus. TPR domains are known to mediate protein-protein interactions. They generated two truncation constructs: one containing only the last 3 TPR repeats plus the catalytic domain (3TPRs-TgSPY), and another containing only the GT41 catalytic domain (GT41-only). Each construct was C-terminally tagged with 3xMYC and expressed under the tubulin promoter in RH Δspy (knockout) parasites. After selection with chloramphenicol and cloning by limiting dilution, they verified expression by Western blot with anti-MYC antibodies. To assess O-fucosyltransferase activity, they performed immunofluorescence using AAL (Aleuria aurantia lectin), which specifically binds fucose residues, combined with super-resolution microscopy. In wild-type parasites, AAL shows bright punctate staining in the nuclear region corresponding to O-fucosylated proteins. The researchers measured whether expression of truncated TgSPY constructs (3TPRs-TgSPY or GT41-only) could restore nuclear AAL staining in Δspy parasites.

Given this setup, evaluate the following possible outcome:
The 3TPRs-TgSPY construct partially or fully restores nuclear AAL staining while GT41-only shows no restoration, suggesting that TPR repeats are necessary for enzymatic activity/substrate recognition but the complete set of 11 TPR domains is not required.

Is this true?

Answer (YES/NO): NO